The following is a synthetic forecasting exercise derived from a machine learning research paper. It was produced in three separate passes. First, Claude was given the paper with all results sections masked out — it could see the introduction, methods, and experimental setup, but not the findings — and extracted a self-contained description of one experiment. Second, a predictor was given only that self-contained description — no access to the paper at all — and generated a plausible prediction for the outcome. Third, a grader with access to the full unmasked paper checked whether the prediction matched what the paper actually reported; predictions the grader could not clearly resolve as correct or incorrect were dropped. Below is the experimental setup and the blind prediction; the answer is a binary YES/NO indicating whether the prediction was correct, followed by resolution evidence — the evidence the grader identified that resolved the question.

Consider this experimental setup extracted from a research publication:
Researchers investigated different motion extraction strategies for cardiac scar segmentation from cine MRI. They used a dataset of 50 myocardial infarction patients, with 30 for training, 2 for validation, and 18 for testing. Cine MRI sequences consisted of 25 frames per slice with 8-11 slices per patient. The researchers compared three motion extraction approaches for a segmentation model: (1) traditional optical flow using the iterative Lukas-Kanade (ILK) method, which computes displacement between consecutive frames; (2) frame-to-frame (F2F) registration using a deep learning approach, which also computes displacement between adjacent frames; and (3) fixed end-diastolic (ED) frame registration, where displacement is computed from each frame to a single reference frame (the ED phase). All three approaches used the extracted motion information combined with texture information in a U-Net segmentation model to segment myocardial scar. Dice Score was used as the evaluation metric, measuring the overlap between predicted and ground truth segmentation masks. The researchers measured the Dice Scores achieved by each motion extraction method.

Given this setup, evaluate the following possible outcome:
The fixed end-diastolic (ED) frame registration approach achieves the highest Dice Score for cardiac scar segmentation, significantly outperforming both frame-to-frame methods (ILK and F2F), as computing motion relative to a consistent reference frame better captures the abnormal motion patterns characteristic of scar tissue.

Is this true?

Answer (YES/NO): YES